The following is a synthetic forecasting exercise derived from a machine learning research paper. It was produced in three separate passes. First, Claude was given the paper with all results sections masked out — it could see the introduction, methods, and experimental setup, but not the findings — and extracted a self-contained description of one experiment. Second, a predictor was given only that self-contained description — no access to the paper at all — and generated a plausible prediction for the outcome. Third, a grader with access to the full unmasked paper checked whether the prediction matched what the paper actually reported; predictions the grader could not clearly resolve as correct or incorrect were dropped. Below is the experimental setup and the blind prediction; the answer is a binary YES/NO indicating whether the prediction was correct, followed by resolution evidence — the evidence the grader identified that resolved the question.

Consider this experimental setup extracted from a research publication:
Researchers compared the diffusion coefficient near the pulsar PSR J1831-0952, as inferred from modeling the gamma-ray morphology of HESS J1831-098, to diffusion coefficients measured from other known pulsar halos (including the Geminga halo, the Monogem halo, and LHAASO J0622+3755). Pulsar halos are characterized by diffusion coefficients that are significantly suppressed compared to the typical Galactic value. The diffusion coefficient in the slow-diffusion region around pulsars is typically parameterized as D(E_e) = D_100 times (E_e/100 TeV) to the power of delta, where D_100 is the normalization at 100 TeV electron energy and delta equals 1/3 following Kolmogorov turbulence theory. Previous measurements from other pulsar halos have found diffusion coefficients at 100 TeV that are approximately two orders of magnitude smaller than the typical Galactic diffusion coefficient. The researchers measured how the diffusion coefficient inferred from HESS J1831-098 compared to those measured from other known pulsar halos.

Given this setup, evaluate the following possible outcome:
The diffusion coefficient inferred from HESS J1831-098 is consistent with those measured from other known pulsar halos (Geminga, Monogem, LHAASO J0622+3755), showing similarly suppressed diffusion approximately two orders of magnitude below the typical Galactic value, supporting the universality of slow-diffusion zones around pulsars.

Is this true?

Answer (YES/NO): YES